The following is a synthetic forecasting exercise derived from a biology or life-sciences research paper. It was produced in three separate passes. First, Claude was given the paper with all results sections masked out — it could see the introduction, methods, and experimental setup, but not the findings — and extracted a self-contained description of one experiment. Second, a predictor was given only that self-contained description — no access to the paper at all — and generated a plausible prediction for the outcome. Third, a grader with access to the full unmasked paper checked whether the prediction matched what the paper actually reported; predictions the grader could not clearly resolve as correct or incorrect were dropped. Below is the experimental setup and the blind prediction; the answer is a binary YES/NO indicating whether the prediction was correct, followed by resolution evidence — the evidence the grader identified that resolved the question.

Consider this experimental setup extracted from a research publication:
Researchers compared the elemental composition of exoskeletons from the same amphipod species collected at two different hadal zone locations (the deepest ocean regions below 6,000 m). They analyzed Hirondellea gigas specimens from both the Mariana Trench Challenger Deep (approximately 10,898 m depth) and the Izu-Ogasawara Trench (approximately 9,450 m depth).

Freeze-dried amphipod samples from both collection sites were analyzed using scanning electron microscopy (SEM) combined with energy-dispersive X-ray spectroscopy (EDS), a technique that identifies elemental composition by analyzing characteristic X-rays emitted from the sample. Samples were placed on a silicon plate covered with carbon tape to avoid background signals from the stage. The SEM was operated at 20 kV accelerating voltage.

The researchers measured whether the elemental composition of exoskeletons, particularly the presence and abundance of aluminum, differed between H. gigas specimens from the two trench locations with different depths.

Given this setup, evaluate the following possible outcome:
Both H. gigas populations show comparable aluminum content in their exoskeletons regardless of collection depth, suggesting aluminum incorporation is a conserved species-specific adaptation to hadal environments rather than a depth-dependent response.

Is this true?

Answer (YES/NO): YES